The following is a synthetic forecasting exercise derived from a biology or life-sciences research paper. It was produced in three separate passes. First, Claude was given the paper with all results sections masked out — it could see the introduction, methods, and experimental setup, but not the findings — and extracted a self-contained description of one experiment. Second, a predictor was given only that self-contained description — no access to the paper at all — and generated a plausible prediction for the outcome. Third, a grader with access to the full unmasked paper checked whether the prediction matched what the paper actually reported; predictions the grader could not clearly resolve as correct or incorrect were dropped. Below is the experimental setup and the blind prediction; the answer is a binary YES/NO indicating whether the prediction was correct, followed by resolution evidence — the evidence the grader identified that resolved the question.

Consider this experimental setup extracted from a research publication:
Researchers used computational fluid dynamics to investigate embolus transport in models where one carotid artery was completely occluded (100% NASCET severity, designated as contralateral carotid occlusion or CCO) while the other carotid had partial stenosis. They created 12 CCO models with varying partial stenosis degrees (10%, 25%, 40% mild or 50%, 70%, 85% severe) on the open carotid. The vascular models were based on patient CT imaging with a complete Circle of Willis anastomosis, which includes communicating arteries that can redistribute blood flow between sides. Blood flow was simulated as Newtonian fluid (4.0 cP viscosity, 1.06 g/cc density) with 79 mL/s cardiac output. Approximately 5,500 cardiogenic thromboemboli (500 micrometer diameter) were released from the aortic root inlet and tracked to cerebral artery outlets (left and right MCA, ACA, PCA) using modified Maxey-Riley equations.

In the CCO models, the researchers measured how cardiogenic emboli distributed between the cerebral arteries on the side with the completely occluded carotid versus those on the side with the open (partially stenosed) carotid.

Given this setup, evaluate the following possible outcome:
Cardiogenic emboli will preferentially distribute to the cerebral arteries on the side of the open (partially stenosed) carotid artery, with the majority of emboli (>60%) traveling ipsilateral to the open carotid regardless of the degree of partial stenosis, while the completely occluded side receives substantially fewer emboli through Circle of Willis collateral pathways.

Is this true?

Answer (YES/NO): NO